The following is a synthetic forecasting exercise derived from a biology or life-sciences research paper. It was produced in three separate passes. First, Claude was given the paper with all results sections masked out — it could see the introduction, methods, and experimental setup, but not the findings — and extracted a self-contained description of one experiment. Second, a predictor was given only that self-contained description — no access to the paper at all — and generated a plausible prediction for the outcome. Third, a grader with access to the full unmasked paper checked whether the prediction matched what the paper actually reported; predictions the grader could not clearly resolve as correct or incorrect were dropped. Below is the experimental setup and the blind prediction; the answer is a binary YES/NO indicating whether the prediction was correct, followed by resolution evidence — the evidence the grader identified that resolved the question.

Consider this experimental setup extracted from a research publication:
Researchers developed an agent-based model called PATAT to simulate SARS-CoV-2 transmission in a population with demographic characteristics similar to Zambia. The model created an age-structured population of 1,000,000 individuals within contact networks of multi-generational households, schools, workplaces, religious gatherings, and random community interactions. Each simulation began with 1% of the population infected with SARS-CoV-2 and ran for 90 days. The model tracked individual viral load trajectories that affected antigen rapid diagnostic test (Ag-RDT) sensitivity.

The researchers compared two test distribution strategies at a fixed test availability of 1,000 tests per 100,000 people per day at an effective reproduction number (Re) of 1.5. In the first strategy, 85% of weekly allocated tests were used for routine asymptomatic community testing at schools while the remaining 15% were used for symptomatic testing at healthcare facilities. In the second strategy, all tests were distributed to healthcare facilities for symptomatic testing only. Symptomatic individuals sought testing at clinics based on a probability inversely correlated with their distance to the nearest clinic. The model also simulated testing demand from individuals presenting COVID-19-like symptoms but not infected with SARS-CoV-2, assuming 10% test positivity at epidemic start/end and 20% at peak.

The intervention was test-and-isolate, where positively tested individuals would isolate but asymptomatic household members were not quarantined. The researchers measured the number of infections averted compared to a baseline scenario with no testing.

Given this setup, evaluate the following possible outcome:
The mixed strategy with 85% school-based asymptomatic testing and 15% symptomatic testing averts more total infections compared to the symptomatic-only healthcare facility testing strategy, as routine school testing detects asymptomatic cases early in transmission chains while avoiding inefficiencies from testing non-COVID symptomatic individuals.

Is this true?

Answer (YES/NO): NO